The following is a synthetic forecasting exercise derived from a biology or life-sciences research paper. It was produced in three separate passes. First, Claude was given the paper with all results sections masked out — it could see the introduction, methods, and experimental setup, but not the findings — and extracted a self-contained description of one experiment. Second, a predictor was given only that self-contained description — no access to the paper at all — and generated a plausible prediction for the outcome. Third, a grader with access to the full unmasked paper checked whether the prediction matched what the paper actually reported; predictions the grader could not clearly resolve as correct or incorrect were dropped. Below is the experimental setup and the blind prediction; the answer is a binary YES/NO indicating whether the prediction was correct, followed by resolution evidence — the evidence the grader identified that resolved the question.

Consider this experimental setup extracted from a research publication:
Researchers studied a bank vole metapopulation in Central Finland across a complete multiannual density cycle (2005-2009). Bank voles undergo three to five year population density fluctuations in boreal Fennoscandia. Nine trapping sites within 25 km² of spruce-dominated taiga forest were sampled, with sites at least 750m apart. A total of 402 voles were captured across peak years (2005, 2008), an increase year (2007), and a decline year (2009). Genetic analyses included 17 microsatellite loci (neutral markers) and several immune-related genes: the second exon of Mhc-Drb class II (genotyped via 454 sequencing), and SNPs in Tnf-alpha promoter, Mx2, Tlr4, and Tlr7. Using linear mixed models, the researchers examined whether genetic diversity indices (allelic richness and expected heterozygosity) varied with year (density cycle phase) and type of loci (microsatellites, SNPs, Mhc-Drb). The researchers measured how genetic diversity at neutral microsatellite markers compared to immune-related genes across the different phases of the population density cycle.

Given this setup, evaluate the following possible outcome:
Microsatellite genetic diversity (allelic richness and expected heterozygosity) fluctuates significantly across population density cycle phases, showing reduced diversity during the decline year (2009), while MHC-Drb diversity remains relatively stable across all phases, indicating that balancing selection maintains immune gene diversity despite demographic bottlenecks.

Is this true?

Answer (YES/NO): NO